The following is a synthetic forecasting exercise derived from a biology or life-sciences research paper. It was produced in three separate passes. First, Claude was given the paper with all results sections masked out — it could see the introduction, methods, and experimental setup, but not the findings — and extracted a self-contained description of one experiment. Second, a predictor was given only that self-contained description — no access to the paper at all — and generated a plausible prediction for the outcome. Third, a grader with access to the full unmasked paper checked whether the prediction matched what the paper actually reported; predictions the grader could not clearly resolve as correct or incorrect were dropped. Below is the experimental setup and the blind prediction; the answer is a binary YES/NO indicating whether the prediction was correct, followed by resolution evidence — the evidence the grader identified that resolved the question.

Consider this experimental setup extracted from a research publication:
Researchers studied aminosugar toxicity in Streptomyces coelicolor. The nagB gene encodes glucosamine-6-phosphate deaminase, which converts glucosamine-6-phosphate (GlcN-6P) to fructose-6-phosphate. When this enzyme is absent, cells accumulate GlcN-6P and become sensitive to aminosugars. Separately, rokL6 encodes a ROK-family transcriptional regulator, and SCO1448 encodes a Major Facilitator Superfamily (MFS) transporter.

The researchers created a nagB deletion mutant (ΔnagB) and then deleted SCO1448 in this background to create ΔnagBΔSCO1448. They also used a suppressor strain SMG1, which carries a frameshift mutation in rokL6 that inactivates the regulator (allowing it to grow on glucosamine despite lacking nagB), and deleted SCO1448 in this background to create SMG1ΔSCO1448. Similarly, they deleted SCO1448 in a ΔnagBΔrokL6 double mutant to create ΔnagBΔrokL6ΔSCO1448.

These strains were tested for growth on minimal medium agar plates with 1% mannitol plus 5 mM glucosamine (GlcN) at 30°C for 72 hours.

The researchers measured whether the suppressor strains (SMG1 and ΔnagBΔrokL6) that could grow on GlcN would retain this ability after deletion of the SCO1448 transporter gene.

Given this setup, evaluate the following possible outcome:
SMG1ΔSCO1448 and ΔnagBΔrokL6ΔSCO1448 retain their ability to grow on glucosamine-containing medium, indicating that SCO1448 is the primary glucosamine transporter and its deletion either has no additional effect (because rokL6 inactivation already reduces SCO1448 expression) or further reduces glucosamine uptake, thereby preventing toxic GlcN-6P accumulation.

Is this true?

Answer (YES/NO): NO